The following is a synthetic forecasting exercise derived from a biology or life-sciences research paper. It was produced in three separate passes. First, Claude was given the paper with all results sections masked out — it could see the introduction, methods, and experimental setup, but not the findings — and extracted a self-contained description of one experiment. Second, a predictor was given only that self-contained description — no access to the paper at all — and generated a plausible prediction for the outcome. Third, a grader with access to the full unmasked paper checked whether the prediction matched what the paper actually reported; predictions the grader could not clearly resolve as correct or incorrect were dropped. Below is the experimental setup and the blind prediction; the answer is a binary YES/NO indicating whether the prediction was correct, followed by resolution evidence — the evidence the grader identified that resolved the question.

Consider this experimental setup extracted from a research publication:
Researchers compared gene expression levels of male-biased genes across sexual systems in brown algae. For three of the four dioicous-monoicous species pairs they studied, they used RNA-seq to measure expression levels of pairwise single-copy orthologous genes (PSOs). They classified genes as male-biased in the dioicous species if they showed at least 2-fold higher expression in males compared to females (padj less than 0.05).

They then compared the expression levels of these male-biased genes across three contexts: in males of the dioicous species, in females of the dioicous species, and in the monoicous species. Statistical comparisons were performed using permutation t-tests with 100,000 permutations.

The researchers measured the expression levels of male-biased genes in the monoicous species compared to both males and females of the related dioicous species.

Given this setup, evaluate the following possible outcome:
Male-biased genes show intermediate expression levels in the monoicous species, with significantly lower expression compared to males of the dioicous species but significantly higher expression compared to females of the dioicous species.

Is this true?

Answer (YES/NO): NO